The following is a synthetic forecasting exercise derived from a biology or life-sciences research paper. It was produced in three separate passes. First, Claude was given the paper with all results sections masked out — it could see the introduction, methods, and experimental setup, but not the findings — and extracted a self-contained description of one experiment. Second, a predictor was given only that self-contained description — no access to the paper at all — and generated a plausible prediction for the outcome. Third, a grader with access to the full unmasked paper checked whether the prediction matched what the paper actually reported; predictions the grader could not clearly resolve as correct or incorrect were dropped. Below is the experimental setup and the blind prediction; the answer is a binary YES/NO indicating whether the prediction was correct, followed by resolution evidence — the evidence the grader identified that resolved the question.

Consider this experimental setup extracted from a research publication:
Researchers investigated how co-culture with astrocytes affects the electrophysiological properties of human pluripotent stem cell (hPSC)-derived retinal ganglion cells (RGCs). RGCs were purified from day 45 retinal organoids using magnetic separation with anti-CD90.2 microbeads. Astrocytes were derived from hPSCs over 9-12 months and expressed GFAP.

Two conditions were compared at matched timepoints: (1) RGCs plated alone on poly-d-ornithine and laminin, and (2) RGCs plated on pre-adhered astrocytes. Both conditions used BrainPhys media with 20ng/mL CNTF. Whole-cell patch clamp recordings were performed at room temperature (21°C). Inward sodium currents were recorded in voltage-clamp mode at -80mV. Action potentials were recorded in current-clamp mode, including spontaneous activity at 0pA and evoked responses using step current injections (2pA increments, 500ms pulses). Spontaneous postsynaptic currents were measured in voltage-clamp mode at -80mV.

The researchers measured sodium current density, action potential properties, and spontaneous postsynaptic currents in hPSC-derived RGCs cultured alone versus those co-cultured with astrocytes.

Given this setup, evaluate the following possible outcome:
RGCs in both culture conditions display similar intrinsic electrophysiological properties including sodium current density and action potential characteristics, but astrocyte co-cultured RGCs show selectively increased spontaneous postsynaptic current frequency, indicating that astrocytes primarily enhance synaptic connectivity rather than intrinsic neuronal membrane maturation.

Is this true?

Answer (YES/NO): NO